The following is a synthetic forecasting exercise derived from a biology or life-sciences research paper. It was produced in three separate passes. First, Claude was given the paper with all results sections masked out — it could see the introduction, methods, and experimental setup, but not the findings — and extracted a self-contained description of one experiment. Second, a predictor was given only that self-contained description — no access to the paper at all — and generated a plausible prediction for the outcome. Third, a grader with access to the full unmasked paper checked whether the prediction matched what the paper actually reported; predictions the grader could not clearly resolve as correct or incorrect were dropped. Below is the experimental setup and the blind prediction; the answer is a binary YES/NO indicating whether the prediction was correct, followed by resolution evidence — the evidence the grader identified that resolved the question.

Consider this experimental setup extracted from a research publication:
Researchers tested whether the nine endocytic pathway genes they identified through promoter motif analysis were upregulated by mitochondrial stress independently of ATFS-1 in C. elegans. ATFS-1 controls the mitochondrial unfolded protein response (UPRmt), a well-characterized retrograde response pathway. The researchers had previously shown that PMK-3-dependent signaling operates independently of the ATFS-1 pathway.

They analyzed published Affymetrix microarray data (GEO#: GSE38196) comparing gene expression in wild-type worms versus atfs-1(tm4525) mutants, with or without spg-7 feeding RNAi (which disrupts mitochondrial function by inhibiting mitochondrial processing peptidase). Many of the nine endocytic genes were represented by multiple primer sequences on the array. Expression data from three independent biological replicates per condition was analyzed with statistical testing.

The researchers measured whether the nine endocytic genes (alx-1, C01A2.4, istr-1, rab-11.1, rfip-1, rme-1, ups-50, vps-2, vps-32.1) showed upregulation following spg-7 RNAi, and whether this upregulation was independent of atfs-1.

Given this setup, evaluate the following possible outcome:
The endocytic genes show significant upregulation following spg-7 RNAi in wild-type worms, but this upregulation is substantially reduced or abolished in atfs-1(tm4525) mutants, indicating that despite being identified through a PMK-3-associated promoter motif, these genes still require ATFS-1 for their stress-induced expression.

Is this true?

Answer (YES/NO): NO